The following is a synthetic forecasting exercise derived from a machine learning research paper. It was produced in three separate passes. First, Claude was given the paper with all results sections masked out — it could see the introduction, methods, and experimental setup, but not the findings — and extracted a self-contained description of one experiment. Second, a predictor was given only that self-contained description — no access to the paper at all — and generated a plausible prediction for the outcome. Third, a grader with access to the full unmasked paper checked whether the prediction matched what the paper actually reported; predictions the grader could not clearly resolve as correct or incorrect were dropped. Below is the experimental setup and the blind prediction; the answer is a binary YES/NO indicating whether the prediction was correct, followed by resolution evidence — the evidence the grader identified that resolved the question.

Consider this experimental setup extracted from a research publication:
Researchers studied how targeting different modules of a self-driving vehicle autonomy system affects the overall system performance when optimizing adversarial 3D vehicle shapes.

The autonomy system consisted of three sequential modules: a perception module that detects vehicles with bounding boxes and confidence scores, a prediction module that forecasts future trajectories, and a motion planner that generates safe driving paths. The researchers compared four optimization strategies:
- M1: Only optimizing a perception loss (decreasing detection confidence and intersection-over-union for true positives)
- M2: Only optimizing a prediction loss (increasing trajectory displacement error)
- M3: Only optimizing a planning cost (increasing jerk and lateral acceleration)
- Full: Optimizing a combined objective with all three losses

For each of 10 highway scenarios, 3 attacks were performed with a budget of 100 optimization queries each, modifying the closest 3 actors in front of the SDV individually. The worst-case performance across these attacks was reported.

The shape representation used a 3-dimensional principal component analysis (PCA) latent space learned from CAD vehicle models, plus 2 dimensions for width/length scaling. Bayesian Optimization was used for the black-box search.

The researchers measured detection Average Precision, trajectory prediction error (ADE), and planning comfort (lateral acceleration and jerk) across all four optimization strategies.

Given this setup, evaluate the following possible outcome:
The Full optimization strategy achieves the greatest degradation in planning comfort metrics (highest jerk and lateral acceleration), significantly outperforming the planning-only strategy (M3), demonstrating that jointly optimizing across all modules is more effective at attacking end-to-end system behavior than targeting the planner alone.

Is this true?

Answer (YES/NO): NO